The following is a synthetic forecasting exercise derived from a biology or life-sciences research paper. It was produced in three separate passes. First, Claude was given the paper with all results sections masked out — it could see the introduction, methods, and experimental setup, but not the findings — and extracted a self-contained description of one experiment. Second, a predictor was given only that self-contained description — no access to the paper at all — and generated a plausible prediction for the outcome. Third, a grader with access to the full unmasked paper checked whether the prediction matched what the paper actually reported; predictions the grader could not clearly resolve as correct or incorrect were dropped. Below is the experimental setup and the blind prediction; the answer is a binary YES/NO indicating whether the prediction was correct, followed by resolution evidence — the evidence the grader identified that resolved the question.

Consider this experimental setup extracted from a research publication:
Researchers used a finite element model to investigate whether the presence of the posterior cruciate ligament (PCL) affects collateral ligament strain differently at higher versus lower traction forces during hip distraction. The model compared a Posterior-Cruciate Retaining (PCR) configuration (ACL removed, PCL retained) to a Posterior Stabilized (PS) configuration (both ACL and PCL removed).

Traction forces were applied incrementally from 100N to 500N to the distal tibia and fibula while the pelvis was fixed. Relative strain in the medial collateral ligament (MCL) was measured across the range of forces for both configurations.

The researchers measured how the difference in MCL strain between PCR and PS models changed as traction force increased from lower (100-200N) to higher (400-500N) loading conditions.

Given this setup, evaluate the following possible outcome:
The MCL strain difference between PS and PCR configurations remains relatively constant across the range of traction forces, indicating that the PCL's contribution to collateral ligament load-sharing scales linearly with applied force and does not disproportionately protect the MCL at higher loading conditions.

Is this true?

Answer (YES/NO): NO